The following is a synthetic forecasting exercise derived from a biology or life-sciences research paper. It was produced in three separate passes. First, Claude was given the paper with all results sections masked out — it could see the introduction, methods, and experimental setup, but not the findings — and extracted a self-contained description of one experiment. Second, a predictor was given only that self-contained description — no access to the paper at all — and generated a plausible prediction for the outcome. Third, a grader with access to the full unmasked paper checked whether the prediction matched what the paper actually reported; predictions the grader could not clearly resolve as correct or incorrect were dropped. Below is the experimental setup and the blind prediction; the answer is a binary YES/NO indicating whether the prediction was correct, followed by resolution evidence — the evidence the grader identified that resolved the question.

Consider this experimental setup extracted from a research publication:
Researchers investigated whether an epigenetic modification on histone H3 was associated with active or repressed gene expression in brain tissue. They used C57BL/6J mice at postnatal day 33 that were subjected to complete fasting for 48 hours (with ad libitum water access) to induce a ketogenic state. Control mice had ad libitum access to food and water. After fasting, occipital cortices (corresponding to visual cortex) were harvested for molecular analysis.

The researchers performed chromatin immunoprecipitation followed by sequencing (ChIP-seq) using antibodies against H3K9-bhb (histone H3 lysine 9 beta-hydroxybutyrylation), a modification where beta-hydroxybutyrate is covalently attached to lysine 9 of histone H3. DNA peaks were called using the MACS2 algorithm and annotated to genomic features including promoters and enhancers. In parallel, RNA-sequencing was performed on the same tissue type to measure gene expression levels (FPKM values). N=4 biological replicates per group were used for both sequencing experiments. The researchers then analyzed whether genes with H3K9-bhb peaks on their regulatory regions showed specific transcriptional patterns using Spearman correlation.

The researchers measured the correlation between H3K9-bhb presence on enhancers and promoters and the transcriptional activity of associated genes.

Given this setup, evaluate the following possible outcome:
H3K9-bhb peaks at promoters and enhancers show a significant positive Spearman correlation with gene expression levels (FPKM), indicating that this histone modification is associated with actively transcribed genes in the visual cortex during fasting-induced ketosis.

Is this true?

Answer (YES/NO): YES